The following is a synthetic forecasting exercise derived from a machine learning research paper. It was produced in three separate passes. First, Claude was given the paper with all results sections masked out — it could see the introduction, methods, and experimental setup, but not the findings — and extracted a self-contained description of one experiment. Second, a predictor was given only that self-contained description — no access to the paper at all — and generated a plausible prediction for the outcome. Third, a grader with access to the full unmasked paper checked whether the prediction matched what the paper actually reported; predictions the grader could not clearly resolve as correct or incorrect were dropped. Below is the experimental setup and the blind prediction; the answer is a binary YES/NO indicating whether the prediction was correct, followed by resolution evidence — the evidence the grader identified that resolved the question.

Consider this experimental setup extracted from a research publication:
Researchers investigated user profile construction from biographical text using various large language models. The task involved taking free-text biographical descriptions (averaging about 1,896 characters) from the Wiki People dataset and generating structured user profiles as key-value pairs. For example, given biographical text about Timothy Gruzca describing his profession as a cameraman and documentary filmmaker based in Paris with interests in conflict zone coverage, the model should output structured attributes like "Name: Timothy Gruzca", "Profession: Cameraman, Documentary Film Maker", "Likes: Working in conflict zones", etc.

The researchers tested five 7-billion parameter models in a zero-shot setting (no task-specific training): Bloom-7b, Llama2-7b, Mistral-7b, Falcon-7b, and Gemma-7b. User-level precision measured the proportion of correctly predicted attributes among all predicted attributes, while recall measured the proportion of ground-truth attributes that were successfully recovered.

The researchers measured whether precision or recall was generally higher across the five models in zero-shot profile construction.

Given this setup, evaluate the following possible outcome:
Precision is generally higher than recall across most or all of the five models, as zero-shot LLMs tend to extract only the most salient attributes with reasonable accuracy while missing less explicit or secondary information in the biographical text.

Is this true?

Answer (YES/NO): YES